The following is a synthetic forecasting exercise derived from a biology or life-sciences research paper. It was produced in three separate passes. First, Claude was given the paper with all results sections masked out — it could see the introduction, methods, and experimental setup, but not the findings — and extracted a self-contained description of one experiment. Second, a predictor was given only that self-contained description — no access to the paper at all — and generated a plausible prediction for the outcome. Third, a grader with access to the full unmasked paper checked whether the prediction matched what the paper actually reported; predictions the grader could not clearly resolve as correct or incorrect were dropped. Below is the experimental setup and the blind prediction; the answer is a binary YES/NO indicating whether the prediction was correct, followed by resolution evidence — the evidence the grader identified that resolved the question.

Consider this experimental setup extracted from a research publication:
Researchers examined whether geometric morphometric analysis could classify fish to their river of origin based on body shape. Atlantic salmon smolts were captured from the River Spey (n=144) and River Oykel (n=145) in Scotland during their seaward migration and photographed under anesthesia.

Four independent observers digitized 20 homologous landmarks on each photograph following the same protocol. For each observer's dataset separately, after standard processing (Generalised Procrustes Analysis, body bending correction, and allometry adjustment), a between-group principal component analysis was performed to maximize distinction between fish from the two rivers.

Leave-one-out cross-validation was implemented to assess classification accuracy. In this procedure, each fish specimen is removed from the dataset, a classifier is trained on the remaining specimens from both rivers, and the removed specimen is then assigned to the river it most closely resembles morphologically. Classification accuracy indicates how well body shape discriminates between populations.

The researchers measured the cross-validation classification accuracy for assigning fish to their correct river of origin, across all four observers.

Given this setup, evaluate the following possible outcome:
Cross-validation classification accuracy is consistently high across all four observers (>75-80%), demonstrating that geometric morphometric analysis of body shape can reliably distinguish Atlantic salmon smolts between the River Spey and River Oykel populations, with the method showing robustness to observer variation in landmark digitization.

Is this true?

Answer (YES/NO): NO